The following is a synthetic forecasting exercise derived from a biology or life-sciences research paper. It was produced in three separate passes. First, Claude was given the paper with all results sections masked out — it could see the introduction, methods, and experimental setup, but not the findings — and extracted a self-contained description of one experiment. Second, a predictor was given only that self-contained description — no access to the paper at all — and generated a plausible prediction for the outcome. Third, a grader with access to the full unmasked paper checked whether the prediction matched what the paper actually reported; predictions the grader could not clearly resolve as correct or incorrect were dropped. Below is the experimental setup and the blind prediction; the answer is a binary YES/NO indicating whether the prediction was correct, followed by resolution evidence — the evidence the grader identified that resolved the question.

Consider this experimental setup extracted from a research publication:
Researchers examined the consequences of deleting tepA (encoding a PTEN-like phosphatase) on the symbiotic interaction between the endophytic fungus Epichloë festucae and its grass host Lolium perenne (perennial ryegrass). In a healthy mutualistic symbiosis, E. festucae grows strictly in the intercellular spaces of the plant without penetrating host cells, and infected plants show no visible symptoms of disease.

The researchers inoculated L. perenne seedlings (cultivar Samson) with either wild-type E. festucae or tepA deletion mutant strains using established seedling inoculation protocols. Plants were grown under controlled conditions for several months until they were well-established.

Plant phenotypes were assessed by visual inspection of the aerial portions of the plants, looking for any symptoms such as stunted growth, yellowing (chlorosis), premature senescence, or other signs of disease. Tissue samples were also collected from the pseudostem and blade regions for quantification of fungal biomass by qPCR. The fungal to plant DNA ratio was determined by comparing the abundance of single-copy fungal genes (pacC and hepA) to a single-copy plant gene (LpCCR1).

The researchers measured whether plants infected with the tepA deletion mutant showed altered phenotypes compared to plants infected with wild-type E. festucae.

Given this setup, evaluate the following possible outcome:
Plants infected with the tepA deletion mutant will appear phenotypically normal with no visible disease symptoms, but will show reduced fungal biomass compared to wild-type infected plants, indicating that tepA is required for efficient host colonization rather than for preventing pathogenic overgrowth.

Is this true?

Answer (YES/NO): NO